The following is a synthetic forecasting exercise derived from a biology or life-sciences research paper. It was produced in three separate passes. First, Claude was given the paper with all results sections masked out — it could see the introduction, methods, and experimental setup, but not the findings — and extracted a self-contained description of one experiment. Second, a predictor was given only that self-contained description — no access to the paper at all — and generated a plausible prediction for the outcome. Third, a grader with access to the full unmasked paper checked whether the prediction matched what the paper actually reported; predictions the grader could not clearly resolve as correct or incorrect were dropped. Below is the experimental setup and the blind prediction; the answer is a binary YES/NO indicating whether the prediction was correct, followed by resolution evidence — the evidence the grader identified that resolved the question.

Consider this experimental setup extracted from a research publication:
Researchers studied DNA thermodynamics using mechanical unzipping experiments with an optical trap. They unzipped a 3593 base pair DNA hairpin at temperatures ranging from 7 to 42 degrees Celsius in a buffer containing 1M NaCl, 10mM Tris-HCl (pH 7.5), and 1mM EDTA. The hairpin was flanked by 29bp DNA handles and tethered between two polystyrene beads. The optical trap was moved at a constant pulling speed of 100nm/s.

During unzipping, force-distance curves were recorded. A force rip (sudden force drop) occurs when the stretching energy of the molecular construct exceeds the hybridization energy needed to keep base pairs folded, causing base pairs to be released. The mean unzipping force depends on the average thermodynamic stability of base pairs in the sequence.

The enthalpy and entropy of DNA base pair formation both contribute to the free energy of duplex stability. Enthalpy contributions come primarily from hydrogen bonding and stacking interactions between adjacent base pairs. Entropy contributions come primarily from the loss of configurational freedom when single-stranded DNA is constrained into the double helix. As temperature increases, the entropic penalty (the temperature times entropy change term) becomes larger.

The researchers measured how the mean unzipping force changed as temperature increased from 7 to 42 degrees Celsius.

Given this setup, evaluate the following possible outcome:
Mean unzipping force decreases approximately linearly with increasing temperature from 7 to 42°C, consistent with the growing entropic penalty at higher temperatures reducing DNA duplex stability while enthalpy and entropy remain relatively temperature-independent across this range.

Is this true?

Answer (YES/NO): NO